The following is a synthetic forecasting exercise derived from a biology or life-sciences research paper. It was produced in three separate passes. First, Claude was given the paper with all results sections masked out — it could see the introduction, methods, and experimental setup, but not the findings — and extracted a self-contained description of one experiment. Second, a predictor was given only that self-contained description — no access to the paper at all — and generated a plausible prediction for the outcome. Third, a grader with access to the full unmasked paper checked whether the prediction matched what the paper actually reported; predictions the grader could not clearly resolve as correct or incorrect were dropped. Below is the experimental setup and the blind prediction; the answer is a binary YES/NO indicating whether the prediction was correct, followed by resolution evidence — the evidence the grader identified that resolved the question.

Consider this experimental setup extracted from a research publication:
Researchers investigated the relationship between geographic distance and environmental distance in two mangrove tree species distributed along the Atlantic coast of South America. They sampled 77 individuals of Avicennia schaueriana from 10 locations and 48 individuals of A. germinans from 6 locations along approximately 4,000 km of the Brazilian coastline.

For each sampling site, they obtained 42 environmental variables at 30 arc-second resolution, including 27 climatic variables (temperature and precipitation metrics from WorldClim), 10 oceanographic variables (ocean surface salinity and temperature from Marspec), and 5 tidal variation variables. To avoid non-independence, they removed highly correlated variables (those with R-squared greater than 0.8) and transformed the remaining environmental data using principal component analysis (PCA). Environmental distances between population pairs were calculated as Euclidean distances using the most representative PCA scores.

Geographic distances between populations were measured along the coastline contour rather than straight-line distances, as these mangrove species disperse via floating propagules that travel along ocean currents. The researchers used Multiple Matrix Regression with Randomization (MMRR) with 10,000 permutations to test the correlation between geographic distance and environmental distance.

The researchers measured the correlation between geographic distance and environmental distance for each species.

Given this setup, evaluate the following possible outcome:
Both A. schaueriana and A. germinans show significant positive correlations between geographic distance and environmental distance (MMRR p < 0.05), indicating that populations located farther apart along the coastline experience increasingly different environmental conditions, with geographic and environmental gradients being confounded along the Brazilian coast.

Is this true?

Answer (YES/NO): YES